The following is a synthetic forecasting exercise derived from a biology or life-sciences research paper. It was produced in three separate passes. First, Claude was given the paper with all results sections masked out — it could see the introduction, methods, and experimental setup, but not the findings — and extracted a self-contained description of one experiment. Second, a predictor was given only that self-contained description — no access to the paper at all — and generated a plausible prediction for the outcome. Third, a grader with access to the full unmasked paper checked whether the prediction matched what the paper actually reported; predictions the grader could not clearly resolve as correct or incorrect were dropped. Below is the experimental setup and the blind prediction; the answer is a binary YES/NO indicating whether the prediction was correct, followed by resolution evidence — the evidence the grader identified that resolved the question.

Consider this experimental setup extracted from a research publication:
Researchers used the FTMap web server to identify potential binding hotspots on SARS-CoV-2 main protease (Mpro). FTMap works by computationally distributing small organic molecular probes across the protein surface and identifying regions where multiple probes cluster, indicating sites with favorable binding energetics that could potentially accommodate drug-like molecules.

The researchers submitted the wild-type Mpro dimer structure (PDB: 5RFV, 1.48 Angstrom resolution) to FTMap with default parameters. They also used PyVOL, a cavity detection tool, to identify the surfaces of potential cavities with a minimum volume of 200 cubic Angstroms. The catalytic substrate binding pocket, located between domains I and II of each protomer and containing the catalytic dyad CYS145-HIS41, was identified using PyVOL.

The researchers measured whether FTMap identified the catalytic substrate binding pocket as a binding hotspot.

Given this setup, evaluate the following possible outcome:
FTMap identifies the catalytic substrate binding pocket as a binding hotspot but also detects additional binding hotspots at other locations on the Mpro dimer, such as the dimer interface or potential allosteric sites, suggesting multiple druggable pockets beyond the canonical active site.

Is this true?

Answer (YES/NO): NO